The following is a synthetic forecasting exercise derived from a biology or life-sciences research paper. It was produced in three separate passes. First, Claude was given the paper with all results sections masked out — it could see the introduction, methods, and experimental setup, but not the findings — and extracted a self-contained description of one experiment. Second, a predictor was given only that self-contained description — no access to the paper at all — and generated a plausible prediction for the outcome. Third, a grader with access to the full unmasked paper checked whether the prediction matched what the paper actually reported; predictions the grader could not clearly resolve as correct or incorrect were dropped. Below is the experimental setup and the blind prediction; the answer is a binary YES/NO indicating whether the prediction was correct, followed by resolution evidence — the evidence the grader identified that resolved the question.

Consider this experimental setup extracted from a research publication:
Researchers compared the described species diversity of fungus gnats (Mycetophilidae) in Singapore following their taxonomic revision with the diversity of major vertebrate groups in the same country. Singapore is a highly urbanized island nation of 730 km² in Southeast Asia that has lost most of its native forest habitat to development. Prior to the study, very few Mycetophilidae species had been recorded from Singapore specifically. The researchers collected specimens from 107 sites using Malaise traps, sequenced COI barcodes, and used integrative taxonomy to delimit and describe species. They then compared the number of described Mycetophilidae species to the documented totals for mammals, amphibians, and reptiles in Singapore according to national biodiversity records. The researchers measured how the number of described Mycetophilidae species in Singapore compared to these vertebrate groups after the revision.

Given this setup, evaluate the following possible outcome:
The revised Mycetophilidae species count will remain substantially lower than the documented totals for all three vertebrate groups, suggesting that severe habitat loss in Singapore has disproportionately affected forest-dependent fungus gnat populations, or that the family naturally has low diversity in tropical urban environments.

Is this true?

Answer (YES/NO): NO